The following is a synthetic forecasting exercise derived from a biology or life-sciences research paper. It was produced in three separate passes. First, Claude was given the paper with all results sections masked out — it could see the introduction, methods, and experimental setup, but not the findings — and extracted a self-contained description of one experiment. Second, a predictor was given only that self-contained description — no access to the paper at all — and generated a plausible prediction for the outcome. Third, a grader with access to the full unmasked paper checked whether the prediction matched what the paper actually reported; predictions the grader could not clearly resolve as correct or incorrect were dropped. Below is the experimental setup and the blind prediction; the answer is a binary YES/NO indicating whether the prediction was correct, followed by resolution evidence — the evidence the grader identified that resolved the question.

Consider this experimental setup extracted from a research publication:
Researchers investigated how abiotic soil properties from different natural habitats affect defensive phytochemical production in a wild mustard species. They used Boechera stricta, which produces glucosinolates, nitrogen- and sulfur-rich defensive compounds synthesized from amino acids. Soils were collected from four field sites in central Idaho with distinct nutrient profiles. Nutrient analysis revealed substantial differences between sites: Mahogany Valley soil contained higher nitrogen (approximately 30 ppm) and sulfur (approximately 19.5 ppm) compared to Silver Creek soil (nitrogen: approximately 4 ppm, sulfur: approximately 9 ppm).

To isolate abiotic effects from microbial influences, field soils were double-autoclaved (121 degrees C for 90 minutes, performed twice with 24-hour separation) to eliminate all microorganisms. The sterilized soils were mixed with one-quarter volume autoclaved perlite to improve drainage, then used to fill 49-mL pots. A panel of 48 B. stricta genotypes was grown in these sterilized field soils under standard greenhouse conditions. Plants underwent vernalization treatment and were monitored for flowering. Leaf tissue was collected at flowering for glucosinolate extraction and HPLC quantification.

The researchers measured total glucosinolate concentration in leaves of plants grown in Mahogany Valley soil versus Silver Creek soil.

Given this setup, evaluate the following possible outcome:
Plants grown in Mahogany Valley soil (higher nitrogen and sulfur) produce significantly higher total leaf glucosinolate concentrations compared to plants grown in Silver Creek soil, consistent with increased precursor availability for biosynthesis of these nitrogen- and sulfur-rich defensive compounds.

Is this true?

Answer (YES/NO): NO